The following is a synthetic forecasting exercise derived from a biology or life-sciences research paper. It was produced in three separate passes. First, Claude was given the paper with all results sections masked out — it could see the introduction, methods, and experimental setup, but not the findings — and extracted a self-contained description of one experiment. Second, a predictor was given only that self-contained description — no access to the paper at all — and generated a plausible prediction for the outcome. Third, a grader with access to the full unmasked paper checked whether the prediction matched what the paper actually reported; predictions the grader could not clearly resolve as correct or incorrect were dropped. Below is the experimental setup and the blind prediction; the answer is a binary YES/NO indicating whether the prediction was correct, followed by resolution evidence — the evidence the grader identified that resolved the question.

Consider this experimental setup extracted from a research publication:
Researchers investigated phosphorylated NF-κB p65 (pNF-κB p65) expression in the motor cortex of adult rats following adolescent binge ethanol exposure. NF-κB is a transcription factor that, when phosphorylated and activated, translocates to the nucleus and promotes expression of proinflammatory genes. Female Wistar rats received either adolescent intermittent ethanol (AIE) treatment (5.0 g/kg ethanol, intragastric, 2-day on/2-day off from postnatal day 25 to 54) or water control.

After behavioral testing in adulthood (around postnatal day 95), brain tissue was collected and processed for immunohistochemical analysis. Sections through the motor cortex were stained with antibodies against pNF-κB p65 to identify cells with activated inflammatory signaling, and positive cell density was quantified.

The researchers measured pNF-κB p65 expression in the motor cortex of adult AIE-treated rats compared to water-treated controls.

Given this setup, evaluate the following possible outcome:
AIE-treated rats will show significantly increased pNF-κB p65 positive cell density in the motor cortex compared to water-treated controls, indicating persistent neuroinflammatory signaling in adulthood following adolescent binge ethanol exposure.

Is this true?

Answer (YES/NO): YES